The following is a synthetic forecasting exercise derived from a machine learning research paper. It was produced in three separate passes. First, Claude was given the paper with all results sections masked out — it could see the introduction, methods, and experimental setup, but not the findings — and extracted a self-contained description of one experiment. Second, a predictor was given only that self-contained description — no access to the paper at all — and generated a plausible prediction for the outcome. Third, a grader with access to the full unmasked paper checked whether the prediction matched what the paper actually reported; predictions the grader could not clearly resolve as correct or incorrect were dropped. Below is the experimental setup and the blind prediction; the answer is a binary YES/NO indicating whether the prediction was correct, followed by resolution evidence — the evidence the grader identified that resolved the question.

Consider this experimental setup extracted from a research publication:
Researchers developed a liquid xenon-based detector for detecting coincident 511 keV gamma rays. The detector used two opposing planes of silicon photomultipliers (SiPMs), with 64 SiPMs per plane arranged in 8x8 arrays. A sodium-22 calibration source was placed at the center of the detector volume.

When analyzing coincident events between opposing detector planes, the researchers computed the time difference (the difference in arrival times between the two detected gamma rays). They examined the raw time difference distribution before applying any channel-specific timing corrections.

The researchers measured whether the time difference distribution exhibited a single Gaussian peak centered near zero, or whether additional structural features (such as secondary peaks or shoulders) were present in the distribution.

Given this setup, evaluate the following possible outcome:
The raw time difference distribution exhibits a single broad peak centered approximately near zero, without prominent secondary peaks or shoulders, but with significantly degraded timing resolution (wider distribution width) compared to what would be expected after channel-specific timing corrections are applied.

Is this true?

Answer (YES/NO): NO